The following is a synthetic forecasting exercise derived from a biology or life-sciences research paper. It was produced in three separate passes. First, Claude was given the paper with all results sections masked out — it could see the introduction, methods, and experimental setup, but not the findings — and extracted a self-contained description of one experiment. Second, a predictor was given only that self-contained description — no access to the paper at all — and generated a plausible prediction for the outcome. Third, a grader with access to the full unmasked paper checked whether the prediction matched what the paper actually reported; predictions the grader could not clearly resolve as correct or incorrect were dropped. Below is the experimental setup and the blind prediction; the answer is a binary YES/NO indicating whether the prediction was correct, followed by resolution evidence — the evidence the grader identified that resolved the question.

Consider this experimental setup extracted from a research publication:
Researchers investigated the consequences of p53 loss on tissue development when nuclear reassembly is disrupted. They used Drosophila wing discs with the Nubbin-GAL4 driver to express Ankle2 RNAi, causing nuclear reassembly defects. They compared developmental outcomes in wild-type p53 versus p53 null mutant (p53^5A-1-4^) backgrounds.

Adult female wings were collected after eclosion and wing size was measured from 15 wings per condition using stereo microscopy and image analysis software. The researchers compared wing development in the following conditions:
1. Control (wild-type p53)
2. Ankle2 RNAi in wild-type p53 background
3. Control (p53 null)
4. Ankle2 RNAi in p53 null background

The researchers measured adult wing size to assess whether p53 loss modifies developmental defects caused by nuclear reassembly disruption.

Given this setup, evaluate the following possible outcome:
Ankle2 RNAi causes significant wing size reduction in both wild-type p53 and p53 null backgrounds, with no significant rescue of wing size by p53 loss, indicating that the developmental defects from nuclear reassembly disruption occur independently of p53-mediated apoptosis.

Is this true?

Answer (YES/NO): NO